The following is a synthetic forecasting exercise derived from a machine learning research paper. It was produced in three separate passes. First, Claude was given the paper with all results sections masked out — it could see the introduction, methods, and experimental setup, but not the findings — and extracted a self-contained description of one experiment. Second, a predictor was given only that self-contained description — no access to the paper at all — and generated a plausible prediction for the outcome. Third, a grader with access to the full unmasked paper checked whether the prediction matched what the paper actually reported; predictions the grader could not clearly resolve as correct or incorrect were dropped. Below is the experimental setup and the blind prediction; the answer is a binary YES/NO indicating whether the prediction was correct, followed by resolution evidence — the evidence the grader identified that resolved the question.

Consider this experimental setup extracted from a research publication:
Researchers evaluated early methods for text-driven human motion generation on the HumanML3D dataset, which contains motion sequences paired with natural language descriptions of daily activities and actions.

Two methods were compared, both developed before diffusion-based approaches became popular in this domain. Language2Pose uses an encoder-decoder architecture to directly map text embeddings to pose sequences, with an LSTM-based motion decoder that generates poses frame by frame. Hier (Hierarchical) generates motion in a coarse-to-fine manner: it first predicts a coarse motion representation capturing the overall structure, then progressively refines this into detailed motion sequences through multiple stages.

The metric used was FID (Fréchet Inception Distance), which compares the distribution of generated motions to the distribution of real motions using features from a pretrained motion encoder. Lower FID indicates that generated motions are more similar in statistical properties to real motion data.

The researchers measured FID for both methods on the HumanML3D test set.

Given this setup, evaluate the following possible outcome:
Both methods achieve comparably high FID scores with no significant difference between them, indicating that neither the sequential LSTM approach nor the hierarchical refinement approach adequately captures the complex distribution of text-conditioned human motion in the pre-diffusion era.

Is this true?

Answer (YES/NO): NO